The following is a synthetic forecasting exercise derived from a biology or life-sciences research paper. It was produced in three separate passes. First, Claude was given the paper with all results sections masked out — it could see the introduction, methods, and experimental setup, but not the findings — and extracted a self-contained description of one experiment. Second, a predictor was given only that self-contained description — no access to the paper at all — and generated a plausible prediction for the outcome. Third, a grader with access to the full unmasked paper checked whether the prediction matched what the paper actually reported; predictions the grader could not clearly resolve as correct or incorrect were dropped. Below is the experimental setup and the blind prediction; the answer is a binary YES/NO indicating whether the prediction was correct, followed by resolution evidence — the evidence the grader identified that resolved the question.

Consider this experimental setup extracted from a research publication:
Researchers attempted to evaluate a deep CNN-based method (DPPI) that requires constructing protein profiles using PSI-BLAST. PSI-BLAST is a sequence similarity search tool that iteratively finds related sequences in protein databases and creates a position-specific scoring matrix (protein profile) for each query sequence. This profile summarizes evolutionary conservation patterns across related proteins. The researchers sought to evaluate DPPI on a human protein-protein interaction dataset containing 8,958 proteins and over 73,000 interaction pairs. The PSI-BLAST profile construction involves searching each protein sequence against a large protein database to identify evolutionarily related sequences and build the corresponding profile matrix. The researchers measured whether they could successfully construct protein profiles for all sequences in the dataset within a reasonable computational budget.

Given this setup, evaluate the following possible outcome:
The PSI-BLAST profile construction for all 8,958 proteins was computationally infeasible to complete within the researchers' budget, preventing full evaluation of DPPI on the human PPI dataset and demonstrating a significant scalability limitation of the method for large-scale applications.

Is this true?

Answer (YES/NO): YES